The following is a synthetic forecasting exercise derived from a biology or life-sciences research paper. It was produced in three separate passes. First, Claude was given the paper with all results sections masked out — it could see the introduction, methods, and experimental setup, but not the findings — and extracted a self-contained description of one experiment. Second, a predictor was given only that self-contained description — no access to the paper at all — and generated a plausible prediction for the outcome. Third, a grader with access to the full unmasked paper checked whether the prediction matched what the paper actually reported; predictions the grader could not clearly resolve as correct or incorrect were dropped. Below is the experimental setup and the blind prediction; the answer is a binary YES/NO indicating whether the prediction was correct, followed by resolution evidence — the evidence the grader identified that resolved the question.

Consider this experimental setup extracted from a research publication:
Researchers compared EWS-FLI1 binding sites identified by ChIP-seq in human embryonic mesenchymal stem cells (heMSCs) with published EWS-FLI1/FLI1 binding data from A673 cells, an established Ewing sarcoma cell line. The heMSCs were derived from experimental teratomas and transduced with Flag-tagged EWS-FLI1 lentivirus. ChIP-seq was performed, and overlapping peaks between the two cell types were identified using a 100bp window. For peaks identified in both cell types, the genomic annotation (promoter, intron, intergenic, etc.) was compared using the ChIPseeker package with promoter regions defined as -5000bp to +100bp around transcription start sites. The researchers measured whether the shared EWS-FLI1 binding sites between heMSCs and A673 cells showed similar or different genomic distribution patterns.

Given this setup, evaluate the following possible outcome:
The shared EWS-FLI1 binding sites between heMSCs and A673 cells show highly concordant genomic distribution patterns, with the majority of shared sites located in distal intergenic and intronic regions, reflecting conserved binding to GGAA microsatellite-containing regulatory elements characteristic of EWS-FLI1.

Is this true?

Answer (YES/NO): NO